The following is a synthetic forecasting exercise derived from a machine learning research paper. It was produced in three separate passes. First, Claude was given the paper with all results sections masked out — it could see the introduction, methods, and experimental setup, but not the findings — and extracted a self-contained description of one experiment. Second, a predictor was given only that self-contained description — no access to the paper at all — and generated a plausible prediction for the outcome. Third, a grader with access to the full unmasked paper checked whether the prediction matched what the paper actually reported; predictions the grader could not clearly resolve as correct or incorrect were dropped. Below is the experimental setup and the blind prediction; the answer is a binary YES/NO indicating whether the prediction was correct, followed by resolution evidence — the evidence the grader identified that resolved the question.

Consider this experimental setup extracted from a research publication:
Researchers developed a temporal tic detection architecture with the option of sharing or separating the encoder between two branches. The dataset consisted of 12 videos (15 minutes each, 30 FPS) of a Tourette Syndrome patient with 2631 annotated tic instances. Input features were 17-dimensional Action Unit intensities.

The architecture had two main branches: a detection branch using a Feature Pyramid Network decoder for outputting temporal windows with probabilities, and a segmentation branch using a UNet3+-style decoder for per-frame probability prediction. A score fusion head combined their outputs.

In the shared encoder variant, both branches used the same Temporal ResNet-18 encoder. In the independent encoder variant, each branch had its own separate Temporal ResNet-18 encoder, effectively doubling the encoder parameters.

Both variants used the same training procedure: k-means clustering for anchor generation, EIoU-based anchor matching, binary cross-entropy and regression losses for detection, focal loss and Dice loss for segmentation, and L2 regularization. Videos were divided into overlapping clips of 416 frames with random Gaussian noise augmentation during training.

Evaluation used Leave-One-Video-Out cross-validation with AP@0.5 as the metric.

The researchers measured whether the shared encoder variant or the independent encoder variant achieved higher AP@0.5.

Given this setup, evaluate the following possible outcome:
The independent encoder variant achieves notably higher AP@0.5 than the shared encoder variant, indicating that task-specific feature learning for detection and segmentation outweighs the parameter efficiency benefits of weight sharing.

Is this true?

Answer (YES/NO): YES